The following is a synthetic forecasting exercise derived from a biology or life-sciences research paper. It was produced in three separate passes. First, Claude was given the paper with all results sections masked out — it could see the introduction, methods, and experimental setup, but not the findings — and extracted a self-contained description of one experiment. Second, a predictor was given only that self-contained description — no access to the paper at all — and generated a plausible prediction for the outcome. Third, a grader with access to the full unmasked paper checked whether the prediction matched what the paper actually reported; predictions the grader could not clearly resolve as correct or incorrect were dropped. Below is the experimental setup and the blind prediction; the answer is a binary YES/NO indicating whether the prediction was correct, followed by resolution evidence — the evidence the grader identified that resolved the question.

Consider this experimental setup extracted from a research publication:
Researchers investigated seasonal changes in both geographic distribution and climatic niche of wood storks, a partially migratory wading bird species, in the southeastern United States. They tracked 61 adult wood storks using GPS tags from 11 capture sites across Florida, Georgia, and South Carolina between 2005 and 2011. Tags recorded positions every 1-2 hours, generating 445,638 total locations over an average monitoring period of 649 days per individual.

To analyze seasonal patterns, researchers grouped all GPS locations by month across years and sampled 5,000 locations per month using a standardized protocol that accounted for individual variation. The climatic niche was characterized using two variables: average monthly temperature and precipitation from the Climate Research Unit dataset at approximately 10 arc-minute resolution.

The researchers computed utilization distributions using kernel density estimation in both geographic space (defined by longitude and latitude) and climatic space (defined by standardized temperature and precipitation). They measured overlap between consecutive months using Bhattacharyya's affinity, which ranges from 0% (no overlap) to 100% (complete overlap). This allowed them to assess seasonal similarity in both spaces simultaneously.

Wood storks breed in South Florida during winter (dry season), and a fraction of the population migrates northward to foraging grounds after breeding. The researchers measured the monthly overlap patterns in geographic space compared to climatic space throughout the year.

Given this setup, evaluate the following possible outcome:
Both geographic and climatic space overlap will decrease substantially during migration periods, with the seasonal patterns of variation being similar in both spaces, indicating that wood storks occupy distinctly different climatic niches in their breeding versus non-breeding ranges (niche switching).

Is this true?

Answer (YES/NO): NO